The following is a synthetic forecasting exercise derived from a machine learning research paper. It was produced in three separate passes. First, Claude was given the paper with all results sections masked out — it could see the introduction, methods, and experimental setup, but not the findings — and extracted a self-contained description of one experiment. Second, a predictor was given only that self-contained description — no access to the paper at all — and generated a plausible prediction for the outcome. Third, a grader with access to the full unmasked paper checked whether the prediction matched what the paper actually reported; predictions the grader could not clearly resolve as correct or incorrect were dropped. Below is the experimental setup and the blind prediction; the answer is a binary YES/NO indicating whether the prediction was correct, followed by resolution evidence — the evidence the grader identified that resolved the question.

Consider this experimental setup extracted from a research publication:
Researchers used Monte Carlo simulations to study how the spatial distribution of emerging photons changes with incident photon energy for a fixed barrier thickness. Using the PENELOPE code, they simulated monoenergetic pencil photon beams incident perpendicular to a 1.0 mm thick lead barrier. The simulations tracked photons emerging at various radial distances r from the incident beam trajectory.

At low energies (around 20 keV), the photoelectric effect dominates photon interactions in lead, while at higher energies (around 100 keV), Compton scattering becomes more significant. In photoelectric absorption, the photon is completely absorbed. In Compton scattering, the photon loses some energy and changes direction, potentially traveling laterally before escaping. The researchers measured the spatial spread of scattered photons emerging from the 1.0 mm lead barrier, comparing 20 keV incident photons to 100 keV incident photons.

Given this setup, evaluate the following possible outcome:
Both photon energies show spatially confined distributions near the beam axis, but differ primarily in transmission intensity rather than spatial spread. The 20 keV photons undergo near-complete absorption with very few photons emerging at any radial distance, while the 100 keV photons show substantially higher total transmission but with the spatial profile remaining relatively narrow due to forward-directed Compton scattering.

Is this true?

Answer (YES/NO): NO